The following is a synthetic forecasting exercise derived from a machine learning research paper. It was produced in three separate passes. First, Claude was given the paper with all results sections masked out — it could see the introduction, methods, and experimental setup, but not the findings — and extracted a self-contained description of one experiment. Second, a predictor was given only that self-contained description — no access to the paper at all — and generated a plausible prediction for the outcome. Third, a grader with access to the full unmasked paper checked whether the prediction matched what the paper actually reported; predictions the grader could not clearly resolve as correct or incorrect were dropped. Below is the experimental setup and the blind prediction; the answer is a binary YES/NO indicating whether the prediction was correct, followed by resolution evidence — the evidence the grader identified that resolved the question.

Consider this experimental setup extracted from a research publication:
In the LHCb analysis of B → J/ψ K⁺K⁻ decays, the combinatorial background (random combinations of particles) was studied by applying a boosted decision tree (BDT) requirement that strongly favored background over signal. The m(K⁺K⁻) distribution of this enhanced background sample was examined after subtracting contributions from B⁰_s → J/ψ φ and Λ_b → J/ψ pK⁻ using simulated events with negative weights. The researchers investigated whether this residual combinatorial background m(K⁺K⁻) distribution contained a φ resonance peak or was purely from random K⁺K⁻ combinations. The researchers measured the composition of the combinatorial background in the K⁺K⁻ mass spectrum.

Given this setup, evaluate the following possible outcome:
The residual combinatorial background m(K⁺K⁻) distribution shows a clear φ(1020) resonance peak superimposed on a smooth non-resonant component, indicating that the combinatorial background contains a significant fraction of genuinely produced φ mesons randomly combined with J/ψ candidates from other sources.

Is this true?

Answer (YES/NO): YES